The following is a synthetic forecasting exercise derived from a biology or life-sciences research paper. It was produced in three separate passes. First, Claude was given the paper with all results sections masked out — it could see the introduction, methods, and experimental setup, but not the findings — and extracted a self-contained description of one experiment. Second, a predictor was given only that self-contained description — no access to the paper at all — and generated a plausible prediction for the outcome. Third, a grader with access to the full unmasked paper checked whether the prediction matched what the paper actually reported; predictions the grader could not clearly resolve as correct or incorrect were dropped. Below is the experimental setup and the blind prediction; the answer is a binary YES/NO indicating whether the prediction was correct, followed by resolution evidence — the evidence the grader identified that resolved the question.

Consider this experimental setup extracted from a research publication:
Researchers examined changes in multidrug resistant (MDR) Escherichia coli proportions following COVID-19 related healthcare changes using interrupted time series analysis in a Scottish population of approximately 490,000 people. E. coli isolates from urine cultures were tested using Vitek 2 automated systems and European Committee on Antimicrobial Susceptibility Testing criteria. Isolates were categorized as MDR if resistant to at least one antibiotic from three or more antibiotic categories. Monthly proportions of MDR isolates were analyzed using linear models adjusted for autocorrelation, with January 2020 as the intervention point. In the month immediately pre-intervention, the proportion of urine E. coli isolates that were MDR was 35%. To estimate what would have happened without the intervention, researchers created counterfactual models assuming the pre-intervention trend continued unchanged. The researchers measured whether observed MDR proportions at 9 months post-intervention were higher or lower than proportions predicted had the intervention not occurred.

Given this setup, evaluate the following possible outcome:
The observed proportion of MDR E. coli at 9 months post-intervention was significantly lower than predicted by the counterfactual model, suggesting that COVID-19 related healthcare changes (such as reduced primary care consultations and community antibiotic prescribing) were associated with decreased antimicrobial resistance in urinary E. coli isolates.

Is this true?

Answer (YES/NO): NO